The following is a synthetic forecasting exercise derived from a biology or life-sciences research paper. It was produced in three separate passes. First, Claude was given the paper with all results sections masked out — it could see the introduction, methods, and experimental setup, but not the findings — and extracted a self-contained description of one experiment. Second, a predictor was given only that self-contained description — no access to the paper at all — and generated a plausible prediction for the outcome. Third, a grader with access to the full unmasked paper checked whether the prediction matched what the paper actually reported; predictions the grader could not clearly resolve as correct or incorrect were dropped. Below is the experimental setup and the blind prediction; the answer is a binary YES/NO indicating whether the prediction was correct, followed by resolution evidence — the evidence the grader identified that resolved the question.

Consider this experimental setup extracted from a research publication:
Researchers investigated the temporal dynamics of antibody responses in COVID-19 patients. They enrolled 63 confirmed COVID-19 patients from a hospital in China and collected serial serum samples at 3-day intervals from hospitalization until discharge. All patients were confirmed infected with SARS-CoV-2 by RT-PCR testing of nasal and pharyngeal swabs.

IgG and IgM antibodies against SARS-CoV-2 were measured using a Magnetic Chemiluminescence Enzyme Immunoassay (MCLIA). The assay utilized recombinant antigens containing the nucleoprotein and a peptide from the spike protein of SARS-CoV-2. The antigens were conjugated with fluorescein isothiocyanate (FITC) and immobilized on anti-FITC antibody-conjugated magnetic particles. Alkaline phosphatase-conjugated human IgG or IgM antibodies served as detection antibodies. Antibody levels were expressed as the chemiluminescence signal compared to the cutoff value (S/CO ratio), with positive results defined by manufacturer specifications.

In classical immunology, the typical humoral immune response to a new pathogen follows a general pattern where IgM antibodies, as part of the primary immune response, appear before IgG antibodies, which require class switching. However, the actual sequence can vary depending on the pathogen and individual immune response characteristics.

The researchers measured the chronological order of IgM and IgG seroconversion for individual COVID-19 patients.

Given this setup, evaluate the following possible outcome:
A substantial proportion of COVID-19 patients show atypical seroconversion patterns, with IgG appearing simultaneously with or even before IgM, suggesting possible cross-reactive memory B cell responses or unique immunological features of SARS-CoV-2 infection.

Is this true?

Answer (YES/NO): YES